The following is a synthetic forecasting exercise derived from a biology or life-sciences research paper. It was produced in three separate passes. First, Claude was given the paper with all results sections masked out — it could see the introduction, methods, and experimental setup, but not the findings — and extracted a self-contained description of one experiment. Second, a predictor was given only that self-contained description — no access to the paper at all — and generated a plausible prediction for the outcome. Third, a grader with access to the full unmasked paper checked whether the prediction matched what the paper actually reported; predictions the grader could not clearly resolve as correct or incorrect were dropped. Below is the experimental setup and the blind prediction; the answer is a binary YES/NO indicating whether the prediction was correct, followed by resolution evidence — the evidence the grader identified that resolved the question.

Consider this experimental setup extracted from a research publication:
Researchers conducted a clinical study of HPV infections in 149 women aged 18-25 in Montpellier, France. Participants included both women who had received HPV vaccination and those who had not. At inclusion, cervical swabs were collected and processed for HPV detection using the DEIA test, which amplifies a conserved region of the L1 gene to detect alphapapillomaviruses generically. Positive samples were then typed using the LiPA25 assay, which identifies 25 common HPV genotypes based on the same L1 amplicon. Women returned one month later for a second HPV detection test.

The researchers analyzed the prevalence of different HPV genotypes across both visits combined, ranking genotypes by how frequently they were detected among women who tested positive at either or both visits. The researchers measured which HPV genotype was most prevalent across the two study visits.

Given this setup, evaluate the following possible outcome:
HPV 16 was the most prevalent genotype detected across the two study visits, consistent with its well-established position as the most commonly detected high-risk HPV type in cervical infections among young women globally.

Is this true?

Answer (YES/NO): NO